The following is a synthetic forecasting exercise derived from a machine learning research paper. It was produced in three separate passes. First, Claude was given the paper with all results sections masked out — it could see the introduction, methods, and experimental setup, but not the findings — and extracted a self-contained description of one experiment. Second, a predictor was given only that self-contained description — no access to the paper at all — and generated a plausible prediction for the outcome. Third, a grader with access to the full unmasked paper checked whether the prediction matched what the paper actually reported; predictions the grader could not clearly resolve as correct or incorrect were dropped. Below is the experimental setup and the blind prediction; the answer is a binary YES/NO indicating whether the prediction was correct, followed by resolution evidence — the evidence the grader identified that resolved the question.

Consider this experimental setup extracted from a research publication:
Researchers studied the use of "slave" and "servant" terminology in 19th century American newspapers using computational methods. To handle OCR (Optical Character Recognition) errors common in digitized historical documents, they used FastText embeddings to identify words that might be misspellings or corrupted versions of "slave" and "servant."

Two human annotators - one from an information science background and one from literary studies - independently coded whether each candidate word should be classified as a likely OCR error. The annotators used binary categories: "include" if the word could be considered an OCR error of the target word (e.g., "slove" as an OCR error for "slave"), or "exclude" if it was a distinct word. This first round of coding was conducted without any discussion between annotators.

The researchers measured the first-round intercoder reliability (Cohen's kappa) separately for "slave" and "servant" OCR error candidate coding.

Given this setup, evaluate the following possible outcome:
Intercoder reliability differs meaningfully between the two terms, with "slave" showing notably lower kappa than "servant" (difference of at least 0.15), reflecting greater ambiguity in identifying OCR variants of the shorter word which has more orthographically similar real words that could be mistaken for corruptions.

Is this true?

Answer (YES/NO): NO